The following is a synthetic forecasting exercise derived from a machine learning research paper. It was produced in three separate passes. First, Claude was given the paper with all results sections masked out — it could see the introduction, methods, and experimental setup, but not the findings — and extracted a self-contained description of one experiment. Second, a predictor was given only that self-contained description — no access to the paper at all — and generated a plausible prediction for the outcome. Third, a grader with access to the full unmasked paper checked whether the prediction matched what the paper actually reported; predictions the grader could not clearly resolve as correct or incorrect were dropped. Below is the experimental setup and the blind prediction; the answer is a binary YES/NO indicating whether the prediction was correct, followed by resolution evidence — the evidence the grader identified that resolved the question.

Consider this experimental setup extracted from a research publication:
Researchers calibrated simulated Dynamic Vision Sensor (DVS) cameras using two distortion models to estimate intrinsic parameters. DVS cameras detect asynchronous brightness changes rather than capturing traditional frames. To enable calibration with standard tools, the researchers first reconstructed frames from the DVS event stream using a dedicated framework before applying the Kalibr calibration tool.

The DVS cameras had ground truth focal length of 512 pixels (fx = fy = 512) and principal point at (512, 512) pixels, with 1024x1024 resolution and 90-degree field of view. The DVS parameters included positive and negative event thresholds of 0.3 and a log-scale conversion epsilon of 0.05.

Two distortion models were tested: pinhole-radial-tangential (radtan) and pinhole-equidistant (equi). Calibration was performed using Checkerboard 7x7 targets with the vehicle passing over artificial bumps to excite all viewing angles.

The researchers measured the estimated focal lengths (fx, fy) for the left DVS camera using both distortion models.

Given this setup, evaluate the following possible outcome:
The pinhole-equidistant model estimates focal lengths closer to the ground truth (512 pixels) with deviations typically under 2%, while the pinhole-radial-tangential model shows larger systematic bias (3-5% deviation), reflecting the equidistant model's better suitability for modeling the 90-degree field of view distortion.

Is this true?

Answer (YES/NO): NO